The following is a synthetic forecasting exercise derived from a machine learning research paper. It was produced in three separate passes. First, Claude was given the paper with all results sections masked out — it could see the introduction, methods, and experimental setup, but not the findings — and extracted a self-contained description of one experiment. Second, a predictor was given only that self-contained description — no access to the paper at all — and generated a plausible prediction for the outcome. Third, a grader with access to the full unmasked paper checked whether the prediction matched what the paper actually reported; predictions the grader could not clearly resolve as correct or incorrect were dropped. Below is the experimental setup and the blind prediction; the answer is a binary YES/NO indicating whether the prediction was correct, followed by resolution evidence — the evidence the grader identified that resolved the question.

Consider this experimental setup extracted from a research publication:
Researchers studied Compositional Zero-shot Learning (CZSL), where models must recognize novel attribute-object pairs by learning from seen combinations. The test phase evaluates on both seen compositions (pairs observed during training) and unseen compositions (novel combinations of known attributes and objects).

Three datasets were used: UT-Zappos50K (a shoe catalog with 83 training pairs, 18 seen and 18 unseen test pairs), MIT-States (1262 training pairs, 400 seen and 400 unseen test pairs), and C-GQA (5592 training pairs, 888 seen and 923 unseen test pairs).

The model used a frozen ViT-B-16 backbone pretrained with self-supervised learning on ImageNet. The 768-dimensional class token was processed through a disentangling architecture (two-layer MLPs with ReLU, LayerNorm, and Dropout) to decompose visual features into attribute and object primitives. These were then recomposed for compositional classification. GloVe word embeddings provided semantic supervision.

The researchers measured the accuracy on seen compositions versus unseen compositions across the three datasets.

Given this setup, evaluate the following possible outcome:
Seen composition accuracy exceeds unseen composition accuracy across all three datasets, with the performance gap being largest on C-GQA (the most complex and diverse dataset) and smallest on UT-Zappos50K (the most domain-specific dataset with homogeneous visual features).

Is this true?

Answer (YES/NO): NO